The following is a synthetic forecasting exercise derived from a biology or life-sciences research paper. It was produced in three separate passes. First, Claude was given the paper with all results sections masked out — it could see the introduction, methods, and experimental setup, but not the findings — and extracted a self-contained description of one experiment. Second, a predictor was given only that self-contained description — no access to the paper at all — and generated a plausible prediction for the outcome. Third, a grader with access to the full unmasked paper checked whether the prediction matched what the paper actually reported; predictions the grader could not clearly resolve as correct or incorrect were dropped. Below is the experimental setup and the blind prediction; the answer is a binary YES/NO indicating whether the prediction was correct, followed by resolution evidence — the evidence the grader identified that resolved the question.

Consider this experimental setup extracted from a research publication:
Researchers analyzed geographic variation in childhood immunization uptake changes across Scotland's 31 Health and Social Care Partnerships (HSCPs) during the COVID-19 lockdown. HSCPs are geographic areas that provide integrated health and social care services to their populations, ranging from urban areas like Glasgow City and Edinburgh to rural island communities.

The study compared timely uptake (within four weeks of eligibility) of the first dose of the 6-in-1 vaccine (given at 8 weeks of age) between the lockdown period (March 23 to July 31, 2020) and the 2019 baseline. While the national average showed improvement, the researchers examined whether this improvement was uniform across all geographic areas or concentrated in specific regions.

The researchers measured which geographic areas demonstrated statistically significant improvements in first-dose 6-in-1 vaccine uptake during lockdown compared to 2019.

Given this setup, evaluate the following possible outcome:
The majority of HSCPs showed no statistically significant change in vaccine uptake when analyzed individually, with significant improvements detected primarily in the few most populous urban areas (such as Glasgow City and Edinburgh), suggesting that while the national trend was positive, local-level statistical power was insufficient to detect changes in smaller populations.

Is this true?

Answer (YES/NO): YES